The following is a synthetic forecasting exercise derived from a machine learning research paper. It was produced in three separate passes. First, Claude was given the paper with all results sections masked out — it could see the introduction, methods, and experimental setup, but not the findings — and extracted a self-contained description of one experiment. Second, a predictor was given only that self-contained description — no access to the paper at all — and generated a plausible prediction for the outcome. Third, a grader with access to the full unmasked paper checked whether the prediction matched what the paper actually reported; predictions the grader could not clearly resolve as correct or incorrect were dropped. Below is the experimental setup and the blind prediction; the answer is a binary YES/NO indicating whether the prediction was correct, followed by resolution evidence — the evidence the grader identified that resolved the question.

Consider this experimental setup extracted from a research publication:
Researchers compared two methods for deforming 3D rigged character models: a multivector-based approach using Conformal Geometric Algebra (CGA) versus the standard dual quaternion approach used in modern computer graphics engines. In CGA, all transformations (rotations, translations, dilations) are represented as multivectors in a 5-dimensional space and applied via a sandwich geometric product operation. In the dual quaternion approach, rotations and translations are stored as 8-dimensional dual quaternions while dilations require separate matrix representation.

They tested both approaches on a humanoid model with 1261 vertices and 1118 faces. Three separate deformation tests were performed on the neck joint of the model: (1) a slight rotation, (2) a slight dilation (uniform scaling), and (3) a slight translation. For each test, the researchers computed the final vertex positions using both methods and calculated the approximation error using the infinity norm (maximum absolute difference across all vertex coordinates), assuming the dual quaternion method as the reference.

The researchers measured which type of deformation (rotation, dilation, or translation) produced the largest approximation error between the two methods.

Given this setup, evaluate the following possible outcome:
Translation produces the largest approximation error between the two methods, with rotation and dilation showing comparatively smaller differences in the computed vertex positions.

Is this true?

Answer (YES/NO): YES